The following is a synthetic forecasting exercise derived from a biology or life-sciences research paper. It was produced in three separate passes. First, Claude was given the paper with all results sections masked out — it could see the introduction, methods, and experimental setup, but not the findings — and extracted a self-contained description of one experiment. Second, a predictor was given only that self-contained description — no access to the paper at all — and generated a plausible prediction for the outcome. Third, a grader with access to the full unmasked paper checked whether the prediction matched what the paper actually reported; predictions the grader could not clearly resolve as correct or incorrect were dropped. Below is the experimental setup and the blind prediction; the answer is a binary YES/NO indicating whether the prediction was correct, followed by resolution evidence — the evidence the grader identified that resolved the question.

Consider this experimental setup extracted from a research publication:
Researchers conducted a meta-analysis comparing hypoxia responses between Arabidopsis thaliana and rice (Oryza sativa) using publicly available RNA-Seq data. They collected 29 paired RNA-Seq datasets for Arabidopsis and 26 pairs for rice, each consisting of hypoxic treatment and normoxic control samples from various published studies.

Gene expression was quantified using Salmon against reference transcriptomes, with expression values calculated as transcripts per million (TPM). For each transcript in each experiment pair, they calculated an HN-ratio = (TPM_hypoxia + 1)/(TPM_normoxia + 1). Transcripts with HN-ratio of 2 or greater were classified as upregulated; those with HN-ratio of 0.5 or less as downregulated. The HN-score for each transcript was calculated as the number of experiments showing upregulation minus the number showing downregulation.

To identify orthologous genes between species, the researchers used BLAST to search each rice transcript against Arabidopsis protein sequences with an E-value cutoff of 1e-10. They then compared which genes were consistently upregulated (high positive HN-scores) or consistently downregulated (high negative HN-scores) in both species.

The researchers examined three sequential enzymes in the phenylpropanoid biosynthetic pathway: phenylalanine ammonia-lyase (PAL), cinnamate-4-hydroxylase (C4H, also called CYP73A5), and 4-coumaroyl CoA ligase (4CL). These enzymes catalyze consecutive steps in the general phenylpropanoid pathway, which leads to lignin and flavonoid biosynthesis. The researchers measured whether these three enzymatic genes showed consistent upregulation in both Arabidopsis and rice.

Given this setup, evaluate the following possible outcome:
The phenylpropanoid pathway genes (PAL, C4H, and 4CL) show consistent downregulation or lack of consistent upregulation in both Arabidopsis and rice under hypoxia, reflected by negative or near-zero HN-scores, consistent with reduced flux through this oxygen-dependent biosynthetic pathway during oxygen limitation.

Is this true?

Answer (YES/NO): NO